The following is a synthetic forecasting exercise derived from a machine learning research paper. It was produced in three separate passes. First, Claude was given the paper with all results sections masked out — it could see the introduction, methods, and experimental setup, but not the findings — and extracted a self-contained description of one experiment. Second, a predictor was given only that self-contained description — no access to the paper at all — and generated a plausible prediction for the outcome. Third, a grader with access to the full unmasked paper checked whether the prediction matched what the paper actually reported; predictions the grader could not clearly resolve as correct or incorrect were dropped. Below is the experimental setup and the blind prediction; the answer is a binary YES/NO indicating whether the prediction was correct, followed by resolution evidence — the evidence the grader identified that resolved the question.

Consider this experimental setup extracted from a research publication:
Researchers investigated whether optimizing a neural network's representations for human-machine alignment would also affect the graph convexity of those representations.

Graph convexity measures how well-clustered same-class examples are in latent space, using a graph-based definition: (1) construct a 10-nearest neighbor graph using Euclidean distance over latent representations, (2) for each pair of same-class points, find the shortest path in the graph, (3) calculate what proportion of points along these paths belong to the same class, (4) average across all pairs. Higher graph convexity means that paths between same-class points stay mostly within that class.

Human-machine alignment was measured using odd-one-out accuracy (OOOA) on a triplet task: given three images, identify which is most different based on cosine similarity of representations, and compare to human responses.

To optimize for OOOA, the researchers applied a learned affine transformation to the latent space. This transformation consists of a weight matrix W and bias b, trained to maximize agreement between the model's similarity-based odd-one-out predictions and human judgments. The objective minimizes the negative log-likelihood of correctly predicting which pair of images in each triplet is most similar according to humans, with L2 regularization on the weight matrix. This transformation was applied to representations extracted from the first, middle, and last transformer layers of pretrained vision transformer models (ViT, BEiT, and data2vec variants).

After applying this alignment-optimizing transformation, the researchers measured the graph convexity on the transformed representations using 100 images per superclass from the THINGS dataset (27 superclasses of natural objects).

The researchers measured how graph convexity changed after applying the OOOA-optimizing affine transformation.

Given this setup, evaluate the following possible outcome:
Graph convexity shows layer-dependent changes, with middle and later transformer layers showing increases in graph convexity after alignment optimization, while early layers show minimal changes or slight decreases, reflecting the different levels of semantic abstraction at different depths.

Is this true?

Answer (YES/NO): NO